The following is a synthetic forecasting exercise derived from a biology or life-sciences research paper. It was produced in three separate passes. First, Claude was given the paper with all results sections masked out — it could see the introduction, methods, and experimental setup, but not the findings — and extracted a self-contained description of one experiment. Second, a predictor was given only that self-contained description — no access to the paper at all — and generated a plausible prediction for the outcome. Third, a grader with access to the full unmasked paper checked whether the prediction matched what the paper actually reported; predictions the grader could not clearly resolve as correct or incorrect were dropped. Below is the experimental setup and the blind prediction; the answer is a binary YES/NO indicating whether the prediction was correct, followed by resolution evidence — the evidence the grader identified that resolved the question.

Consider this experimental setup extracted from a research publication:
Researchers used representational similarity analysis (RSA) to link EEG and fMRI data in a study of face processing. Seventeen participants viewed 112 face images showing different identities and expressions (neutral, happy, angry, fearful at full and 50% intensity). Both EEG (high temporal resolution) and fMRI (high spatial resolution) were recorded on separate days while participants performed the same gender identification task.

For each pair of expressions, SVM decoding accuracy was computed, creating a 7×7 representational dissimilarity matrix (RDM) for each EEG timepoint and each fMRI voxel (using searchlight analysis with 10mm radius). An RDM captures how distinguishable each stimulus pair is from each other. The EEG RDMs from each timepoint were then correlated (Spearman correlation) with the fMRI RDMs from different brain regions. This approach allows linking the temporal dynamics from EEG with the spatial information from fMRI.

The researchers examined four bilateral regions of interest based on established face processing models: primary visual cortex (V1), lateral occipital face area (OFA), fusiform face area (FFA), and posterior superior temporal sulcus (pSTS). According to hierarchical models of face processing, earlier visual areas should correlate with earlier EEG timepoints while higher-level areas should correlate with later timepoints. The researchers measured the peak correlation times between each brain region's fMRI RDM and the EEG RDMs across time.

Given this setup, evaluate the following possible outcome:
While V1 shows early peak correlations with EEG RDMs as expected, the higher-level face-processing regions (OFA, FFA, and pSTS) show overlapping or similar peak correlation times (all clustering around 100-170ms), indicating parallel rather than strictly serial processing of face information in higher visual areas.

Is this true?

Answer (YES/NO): NO